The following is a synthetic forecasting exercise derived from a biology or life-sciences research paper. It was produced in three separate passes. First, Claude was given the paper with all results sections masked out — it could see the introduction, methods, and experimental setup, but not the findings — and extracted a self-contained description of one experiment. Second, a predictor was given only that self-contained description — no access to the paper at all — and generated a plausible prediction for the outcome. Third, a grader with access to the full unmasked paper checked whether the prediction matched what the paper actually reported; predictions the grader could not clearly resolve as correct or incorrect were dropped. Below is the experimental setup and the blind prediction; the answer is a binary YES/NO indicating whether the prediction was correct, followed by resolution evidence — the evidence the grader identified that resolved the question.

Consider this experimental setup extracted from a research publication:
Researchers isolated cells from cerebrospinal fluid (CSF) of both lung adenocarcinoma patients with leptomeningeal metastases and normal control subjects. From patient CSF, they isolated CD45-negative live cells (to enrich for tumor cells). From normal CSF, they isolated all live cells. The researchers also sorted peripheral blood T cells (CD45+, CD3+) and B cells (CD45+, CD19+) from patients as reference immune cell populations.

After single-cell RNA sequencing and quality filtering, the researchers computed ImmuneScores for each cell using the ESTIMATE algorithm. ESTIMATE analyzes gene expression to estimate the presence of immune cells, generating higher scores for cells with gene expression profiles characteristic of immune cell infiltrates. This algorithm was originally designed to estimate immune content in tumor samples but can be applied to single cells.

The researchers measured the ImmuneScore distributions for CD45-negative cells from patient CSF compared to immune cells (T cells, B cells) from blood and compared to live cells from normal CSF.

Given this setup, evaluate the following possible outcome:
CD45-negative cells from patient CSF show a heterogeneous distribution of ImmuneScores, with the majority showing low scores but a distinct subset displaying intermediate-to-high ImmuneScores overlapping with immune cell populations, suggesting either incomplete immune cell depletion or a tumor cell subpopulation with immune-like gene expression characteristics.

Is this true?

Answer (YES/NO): NO